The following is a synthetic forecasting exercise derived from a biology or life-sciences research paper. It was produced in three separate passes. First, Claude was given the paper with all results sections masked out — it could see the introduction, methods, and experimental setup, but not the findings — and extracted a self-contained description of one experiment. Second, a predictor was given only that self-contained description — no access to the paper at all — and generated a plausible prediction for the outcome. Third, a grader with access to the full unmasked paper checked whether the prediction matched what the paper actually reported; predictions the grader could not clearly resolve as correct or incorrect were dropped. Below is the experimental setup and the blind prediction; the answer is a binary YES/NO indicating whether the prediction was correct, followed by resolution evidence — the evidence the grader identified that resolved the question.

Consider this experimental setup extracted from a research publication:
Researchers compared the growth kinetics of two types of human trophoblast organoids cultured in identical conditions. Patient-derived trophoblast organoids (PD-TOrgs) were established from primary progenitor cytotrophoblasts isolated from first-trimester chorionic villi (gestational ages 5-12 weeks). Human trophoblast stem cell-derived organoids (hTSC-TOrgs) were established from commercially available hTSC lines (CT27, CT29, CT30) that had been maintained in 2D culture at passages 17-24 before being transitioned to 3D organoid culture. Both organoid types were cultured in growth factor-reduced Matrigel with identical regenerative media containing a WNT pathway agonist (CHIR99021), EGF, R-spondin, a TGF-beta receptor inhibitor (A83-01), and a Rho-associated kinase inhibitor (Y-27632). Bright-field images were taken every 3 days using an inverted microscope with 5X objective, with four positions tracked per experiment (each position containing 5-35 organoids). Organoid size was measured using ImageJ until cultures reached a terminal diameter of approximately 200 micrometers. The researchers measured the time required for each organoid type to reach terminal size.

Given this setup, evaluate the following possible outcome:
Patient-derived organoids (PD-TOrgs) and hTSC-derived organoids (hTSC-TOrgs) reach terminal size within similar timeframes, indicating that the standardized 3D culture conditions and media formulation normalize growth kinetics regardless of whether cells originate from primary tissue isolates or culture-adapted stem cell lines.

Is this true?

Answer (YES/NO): NO